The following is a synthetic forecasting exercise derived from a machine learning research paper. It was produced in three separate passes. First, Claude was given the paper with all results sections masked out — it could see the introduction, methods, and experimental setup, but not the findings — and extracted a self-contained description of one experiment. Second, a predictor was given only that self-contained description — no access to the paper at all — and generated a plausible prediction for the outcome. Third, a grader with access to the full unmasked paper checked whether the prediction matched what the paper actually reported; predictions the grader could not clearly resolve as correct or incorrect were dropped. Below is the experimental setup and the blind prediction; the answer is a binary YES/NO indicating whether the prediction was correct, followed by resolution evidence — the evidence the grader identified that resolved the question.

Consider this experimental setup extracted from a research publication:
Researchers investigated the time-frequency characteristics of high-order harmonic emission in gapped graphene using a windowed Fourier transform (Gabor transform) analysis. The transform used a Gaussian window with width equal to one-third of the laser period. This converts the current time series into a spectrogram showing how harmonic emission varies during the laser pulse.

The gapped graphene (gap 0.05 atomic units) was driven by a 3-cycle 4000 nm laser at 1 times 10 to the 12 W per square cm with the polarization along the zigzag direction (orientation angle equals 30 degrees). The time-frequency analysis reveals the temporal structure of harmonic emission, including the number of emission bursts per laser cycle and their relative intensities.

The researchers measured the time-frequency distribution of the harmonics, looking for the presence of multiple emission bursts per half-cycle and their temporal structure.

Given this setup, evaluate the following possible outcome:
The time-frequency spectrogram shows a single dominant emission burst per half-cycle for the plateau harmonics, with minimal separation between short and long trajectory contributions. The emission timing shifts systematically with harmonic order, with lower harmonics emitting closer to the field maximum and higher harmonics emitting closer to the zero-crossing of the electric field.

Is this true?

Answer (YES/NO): NO